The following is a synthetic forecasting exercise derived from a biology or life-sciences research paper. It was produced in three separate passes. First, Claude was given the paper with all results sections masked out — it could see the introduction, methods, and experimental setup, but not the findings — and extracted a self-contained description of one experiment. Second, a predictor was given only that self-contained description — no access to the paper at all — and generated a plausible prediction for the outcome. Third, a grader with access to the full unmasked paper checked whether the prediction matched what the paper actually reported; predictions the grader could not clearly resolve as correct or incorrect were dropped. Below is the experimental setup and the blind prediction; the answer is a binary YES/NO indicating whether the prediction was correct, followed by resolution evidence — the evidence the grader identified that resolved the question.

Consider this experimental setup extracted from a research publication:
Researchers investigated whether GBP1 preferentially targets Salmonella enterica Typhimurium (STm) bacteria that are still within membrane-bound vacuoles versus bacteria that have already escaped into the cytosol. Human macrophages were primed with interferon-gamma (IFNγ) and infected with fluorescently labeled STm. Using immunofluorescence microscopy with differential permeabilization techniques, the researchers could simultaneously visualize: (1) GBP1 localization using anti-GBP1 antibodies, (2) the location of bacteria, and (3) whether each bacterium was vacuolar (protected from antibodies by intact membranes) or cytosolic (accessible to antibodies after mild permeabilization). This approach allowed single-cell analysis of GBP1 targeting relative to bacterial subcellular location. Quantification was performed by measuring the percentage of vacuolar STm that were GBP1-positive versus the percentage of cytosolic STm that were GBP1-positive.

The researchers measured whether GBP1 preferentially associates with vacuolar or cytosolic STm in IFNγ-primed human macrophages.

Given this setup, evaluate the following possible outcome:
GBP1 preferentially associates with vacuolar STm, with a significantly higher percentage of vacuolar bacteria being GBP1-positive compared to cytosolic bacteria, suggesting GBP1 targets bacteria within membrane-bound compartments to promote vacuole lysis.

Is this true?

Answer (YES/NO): NO